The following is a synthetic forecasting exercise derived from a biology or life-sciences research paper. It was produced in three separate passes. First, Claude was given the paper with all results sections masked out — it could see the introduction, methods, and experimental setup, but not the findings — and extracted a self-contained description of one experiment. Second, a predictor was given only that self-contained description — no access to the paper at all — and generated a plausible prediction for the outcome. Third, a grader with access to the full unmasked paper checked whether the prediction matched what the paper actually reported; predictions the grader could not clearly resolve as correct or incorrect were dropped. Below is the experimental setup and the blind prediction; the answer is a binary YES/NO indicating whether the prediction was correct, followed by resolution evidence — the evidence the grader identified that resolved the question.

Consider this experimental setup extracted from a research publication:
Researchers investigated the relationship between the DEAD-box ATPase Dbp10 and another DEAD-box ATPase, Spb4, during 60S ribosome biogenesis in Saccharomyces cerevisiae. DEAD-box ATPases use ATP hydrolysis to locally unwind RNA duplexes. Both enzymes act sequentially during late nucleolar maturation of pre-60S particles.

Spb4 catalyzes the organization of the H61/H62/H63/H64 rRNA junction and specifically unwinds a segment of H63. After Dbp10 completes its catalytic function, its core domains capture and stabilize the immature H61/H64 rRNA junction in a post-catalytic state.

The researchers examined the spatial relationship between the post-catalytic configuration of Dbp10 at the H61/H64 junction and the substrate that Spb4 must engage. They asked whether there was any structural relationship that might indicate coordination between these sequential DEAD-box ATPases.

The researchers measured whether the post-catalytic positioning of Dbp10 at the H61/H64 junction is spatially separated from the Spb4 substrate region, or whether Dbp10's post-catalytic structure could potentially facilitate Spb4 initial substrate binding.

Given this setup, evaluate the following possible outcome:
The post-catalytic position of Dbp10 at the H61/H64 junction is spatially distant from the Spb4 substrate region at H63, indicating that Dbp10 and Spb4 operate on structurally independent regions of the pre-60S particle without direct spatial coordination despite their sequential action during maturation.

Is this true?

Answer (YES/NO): NO